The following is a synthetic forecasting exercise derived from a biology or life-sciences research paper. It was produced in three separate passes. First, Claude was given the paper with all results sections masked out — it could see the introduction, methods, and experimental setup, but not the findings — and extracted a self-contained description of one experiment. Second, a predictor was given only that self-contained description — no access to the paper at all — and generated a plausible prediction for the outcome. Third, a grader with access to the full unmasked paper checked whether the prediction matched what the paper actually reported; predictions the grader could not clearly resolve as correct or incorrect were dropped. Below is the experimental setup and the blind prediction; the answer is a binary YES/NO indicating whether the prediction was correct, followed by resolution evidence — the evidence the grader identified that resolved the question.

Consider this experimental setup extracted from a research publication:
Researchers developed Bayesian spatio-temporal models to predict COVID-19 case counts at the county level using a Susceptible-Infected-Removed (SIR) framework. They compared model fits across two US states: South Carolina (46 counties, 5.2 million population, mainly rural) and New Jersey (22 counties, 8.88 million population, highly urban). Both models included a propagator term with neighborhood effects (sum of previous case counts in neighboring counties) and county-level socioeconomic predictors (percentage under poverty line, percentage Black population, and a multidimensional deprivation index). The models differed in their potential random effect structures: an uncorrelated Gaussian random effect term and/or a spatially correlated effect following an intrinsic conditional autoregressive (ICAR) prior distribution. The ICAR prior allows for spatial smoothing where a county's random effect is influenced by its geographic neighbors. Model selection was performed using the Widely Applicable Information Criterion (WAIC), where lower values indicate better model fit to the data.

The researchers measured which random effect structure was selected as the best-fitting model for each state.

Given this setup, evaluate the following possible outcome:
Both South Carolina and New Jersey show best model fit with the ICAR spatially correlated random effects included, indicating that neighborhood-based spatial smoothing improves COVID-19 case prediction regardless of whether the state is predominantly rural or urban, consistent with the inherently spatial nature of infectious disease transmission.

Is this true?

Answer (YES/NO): NO